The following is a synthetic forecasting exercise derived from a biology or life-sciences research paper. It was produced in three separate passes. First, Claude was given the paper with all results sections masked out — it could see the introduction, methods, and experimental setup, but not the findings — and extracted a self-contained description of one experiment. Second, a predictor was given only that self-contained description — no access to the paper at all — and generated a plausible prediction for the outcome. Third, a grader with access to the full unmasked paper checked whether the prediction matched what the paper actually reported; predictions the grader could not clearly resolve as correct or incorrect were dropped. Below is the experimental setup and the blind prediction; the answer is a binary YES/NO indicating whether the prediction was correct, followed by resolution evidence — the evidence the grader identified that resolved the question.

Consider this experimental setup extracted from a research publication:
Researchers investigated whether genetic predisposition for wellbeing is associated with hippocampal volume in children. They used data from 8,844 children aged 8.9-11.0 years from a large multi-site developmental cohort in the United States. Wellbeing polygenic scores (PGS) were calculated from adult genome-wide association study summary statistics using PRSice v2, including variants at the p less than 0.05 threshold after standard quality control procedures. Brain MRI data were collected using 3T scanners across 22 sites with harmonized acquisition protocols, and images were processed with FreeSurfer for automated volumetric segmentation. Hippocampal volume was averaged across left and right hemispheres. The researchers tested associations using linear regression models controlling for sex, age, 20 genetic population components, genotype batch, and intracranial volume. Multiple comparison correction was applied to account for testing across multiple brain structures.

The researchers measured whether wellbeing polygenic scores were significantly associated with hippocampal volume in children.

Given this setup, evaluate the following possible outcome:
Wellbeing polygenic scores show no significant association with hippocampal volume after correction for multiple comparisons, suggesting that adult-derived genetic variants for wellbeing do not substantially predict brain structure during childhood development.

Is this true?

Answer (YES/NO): YES